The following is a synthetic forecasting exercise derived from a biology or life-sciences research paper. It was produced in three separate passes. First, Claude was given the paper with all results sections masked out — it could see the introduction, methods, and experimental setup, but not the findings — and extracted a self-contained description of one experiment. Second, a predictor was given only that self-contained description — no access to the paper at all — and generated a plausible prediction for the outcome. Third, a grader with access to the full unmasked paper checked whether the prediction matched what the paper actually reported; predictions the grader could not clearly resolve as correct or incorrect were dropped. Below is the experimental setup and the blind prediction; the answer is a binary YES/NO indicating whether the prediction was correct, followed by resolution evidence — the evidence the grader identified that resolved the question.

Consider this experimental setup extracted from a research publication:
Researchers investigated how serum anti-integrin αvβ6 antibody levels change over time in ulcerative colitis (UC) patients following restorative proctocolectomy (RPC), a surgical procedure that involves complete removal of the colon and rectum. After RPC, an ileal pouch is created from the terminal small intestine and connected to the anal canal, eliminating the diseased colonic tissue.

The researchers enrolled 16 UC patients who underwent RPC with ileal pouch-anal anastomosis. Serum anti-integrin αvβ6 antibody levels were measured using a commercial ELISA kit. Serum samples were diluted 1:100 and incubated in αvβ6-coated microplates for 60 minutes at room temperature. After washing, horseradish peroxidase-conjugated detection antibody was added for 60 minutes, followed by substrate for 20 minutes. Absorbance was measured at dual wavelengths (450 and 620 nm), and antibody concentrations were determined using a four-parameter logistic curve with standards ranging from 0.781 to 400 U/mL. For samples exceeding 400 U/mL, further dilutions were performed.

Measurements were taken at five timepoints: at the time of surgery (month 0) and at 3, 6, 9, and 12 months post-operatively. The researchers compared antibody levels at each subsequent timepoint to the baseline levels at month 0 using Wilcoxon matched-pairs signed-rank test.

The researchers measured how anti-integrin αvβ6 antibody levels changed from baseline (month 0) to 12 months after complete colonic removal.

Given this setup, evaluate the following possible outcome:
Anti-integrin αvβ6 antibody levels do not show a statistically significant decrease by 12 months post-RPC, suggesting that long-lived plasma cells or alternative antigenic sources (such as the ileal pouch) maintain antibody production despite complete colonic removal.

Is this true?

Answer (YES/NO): NO